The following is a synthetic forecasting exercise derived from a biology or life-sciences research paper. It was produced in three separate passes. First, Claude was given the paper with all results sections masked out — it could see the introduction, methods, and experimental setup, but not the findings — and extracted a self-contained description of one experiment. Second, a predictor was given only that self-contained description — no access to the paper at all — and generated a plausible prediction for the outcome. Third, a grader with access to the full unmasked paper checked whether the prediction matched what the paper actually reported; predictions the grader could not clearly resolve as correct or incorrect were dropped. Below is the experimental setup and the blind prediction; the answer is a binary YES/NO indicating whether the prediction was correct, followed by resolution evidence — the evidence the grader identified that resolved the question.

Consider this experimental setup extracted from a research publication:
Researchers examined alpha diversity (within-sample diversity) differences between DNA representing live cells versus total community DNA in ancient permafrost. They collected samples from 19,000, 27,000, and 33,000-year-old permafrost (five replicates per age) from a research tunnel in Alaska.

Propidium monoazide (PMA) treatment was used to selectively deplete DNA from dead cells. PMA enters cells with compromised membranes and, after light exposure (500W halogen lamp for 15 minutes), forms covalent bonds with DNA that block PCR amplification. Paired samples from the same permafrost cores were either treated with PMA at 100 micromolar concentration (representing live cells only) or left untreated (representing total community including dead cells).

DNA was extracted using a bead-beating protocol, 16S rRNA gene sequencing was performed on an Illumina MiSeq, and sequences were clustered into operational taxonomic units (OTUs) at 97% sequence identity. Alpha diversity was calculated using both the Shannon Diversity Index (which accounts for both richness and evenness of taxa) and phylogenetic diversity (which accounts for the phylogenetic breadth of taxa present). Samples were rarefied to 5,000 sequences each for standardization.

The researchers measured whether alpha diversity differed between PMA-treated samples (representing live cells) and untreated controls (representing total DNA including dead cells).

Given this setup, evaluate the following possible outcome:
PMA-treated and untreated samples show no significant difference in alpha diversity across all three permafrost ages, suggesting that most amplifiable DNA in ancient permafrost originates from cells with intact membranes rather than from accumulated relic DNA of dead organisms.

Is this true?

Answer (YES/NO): NO